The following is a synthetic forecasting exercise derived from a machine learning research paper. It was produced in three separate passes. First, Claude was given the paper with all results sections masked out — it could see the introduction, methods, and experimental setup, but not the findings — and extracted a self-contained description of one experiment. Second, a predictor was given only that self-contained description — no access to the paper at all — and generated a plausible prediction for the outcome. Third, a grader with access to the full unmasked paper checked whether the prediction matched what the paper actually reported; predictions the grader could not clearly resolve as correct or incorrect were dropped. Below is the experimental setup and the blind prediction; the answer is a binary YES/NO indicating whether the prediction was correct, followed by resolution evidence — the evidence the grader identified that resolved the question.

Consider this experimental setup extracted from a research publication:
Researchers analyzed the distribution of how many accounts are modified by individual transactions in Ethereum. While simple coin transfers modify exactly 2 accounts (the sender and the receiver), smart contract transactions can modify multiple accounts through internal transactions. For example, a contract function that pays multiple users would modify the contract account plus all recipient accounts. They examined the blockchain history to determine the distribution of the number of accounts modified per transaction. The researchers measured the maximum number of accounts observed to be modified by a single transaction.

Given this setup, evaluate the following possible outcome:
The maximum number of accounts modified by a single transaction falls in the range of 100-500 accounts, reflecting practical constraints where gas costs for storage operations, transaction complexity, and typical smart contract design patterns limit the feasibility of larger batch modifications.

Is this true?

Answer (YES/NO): NO